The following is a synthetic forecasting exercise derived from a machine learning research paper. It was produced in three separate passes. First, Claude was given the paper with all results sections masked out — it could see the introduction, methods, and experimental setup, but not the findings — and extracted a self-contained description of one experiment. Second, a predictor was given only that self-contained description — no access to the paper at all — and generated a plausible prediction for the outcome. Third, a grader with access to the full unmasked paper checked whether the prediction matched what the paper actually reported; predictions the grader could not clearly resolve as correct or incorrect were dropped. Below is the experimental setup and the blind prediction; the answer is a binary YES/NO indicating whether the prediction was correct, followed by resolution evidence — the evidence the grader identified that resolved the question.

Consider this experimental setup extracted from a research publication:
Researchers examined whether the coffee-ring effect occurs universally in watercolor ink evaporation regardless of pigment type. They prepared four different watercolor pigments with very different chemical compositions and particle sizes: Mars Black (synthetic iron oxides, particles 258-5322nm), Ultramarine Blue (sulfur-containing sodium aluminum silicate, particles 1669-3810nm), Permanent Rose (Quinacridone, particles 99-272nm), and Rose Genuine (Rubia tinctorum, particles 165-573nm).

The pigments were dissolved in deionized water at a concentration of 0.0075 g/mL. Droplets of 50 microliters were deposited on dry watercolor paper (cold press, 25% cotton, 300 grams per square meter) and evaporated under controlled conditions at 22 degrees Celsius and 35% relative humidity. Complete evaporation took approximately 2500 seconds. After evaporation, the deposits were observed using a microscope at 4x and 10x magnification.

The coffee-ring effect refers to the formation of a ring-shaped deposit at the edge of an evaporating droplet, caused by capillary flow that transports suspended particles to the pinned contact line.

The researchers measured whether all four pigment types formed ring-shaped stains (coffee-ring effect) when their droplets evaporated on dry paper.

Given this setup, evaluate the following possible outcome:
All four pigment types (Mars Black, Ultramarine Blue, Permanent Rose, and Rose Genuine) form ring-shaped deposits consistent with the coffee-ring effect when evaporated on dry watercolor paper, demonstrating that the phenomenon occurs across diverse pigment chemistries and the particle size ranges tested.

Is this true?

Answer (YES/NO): YES